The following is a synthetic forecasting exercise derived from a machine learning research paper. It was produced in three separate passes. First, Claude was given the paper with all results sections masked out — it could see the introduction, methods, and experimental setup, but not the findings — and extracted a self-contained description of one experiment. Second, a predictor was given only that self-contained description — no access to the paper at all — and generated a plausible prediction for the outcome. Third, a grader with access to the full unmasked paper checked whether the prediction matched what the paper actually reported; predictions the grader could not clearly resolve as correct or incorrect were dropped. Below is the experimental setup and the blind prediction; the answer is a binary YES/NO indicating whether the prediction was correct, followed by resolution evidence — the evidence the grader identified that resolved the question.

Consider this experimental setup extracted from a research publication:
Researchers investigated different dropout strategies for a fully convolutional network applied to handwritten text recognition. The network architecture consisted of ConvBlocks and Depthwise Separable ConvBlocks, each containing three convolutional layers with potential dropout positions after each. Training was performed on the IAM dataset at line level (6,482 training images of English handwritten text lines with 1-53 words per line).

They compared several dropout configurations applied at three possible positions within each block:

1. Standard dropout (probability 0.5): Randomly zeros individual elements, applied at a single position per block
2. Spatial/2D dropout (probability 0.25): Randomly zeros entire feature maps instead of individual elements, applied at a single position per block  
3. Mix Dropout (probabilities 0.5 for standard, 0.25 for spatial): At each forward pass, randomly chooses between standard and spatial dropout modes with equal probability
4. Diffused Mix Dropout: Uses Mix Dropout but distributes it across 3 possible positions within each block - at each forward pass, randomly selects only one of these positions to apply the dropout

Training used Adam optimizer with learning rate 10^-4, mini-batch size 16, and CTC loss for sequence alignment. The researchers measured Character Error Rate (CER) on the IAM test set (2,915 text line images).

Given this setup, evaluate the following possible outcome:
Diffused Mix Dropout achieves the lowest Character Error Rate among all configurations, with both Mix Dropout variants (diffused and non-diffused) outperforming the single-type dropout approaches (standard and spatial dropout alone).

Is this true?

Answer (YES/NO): NO